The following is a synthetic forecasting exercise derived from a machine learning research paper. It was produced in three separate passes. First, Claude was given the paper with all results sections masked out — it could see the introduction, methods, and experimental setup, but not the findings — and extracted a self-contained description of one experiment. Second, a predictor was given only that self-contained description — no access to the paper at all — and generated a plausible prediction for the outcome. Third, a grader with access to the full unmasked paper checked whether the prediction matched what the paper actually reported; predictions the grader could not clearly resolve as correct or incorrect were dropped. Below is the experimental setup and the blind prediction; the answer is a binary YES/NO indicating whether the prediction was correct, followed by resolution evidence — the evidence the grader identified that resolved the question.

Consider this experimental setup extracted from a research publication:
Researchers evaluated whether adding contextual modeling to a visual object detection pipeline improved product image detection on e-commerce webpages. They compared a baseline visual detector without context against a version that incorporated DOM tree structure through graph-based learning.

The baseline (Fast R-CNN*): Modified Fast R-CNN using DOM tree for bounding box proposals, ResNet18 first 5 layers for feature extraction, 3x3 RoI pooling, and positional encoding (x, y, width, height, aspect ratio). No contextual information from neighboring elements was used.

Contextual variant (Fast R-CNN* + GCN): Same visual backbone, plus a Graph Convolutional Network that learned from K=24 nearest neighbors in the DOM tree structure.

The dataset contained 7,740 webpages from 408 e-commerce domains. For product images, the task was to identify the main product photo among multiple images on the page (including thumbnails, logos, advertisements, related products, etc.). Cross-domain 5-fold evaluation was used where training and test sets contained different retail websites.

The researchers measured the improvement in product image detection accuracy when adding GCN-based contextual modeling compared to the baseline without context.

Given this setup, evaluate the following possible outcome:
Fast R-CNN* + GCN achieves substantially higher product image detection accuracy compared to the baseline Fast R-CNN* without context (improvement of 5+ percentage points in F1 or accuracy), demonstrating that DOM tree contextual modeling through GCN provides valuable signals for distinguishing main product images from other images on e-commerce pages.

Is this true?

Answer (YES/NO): NO